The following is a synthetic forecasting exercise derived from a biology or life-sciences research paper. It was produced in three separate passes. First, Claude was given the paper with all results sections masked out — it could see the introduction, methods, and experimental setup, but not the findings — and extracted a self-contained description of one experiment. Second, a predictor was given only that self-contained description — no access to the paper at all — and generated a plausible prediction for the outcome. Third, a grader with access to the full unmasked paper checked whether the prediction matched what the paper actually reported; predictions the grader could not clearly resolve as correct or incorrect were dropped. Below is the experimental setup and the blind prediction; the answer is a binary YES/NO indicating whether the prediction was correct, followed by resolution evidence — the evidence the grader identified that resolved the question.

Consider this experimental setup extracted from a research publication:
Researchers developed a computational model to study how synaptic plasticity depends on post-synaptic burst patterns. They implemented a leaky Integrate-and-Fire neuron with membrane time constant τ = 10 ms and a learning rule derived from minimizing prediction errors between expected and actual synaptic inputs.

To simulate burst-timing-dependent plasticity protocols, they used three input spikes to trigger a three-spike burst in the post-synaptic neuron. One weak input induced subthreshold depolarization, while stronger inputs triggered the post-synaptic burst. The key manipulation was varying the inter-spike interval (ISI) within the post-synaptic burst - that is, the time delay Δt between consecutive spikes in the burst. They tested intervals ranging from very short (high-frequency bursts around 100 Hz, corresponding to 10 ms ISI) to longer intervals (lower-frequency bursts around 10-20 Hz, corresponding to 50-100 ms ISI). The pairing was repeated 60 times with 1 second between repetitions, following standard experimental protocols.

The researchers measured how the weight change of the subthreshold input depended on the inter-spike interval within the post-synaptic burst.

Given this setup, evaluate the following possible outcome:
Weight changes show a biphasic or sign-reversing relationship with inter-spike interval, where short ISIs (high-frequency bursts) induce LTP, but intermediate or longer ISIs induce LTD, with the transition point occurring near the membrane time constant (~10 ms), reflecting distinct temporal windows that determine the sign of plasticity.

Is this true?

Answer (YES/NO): NO